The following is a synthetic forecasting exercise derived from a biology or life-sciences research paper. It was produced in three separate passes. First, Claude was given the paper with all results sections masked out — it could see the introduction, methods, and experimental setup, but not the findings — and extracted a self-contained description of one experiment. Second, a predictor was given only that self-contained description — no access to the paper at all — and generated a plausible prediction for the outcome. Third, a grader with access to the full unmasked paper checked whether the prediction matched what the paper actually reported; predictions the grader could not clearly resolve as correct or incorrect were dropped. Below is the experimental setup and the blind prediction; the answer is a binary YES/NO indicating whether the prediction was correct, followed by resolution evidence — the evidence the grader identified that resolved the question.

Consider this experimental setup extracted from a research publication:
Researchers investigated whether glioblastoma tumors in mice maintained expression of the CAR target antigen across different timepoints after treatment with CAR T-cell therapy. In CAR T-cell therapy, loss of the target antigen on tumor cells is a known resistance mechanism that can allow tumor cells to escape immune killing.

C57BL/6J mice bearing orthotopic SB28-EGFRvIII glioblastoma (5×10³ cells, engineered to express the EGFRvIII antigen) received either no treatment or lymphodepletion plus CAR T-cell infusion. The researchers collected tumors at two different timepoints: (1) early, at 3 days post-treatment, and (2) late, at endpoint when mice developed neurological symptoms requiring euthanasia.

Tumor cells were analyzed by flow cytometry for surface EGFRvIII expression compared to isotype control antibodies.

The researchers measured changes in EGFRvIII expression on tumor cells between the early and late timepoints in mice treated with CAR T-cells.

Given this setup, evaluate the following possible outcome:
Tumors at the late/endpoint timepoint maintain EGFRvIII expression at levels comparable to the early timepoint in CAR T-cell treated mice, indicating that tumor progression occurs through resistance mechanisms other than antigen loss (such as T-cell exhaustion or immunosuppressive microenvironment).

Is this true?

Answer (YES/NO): NO